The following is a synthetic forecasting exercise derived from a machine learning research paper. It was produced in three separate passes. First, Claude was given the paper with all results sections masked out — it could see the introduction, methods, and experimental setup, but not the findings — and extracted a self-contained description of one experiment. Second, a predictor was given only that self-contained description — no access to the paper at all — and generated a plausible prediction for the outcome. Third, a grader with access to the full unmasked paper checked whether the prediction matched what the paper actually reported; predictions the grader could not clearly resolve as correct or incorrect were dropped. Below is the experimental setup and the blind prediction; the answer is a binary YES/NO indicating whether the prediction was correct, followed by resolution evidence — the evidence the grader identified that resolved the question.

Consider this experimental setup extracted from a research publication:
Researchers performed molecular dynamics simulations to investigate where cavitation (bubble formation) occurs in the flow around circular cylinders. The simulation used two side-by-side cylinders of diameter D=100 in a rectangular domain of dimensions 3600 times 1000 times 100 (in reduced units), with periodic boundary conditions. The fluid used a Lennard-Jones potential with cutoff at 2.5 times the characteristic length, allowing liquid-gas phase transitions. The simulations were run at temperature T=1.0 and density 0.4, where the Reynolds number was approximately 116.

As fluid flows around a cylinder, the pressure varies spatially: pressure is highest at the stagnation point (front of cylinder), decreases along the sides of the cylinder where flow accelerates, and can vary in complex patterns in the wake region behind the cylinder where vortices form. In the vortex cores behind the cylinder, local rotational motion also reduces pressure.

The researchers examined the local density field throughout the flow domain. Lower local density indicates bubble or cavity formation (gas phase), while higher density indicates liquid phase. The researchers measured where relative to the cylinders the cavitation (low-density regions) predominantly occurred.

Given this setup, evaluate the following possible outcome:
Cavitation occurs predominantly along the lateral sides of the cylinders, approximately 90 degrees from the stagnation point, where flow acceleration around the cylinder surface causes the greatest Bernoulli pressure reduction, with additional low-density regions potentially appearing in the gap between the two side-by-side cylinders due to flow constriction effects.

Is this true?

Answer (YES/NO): YES